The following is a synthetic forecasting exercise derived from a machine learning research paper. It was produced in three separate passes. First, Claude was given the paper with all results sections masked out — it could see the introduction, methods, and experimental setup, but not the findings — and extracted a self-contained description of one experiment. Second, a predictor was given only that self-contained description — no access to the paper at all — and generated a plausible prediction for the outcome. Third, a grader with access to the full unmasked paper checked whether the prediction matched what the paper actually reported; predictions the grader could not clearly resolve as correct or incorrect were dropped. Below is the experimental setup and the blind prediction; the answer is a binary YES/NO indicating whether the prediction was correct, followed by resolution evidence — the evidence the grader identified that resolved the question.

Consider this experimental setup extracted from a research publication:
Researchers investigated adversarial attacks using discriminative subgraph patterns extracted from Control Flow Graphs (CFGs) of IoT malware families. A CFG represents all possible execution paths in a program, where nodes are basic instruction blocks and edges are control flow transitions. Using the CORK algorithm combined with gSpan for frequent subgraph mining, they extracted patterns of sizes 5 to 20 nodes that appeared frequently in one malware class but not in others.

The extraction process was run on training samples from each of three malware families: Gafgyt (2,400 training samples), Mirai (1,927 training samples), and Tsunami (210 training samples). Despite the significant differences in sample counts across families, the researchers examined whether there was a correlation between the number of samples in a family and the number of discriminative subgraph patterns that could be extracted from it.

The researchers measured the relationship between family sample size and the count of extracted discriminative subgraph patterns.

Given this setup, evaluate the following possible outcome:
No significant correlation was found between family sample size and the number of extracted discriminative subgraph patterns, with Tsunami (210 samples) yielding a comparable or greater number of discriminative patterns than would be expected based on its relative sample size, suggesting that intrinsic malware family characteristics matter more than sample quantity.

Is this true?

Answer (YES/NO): NO